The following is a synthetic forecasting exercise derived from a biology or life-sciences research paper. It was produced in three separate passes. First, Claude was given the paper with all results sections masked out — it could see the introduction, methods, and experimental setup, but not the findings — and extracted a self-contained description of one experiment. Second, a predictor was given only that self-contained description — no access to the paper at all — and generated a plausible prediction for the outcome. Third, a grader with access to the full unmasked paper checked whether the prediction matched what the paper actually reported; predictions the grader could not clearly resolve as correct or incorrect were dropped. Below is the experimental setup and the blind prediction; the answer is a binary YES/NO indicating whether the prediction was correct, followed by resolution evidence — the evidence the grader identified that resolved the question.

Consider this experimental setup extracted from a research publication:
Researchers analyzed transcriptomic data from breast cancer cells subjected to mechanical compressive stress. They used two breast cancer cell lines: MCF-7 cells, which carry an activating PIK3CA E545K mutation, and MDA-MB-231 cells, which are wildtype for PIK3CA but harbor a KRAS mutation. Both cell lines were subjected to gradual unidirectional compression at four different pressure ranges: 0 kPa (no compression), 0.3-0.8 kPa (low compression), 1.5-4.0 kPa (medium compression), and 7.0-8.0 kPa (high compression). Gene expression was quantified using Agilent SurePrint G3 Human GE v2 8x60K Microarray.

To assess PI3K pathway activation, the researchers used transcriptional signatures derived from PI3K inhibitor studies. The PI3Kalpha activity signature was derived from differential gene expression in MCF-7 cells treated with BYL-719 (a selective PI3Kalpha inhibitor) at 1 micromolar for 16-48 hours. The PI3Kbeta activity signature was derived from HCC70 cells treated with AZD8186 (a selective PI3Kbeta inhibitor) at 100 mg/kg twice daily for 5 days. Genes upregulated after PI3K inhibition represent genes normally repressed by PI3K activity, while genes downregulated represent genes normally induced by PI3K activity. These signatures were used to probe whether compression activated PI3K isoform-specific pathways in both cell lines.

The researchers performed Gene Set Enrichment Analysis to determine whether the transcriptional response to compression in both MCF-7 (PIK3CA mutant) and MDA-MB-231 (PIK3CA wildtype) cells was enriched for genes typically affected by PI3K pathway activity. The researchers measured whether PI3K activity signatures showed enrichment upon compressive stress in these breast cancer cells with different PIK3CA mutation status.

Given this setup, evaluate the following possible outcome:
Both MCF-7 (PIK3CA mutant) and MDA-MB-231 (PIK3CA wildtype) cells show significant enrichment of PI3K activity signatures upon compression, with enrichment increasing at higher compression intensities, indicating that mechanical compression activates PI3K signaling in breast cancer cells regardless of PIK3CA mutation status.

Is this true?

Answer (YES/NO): NO